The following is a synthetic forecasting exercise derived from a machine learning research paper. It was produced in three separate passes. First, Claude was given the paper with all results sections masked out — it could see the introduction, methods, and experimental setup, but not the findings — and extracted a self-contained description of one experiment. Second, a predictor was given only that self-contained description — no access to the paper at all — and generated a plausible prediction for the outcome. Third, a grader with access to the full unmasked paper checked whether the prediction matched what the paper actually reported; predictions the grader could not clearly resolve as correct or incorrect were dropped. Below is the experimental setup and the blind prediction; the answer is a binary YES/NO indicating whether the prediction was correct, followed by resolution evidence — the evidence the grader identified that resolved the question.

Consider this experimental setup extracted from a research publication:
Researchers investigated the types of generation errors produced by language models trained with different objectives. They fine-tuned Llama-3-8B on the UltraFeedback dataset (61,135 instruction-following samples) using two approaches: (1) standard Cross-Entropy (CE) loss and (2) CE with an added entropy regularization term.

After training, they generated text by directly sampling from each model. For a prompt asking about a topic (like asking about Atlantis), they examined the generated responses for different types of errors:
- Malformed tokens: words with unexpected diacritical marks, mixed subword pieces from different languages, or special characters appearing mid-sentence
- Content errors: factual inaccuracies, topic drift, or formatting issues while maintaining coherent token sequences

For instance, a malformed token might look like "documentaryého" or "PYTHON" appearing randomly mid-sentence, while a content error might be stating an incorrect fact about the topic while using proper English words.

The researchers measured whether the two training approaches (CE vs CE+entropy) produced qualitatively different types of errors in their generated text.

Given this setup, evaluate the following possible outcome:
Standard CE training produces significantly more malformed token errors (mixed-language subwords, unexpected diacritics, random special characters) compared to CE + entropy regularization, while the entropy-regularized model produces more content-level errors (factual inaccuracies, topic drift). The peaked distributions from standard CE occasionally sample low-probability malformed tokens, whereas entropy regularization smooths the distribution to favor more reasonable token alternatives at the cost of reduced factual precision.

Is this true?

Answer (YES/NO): NO